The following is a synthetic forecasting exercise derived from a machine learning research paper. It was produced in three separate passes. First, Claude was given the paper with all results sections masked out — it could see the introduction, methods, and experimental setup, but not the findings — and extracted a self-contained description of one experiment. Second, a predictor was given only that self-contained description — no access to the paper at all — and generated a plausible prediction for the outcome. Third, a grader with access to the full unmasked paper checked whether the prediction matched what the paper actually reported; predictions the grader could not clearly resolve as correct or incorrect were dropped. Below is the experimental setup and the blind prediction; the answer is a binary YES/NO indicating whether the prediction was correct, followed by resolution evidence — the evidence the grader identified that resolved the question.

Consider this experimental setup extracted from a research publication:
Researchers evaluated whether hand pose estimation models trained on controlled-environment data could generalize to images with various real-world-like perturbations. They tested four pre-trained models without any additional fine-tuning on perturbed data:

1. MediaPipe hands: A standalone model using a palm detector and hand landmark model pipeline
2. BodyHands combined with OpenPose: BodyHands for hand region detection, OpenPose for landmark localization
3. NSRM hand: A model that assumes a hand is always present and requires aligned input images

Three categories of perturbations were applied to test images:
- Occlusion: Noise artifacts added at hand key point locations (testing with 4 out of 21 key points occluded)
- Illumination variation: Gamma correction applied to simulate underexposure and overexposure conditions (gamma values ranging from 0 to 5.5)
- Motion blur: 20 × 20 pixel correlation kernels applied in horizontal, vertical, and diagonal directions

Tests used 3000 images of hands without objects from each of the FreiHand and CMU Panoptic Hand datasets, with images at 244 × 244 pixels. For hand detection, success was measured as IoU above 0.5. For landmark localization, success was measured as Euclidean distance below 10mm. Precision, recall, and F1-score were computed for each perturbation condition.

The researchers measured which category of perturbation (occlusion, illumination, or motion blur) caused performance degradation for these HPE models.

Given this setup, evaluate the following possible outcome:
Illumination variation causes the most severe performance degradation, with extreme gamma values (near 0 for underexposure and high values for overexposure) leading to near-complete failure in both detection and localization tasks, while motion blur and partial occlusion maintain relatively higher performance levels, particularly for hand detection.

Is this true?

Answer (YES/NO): NO